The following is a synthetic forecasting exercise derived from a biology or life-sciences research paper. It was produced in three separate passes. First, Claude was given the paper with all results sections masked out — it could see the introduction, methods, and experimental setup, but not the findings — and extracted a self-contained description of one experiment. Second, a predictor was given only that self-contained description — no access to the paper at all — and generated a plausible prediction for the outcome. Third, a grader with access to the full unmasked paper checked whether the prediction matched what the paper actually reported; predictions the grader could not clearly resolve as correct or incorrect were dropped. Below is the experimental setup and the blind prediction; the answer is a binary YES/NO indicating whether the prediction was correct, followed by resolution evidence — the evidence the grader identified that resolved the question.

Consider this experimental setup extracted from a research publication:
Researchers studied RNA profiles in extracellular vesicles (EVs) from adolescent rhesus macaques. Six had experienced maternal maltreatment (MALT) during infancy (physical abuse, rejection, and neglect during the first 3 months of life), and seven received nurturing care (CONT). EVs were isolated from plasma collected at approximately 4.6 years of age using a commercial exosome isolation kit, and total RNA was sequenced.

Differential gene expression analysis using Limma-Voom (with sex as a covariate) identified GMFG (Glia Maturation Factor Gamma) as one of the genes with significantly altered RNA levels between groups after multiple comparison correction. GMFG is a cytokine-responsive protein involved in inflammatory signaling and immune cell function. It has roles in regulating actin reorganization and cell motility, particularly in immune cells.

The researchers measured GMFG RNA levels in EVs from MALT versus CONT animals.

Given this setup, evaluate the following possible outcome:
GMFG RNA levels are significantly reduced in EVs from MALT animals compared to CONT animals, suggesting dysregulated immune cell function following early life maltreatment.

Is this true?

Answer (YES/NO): YES